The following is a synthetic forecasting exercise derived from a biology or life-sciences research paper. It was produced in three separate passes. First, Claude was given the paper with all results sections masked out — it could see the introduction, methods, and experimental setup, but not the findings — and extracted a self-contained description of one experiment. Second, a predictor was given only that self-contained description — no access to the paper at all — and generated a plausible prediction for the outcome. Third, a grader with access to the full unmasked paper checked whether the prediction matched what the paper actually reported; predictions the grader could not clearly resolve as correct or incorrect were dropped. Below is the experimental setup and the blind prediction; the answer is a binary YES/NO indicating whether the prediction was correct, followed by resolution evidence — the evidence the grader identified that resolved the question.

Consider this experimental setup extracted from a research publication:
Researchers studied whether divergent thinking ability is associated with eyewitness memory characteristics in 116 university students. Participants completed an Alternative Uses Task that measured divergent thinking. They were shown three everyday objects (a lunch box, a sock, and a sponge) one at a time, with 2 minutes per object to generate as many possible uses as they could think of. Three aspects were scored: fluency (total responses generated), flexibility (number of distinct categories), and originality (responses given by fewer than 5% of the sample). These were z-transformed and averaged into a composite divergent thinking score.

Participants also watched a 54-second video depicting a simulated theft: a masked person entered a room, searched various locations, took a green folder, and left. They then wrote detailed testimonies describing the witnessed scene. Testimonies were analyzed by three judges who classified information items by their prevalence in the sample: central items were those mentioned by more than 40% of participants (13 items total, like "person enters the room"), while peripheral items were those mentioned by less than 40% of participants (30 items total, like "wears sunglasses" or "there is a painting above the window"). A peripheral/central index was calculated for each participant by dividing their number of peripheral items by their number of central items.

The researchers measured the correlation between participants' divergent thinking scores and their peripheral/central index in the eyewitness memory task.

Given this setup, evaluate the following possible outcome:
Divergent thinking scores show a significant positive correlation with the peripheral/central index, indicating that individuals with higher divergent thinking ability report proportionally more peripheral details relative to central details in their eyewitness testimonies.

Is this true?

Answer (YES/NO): NO